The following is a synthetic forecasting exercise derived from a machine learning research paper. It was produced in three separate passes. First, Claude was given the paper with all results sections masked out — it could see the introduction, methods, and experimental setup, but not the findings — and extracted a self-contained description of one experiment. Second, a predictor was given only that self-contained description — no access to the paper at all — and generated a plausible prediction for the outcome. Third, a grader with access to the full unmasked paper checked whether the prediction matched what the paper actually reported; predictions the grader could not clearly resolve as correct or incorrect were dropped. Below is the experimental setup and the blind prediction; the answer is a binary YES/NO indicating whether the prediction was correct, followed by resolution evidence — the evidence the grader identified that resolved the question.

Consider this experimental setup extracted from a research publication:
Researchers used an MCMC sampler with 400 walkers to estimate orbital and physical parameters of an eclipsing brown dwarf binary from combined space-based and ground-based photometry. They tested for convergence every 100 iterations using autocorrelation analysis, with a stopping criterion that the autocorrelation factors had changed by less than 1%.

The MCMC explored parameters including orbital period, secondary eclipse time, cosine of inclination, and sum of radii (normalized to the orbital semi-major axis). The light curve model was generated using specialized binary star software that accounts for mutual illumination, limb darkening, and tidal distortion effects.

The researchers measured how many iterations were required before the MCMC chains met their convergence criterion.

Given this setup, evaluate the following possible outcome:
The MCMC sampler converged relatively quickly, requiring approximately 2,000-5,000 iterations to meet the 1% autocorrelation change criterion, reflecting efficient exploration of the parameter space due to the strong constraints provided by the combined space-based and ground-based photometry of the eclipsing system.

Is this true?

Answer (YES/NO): NO